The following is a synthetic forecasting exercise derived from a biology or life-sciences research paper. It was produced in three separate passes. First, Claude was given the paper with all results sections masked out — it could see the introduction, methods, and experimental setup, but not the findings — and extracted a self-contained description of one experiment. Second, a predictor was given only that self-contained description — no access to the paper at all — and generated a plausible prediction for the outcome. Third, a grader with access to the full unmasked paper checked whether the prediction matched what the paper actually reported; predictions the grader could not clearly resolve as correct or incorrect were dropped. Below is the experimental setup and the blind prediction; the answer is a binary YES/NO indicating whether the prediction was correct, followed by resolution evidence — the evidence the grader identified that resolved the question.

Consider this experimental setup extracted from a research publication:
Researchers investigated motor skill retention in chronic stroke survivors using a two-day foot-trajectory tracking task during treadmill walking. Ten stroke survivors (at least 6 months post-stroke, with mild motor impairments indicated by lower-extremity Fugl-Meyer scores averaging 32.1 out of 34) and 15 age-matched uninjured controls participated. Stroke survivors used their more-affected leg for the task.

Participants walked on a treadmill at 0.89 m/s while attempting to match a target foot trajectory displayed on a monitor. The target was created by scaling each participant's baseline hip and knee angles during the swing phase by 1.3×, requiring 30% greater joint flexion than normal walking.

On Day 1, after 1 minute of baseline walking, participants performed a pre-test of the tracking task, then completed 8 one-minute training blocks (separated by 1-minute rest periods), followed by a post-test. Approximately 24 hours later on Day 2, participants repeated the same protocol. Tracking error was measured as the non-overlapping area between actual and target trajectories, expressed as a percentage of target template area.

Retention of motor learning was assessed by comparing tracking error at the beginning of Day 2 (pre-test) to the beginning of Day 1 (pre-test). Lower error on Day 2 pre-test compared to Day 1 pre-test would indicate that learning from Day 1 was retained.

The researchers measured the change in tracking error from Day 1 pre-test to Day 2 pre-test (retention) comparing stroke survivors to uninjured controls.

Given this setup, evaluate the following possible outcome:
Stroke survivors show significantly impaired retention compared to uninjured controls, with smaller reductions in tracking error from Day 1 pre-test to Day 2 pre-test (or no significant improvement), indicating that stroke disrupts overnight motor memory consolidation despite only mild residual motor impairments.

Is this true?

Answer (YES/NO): NO